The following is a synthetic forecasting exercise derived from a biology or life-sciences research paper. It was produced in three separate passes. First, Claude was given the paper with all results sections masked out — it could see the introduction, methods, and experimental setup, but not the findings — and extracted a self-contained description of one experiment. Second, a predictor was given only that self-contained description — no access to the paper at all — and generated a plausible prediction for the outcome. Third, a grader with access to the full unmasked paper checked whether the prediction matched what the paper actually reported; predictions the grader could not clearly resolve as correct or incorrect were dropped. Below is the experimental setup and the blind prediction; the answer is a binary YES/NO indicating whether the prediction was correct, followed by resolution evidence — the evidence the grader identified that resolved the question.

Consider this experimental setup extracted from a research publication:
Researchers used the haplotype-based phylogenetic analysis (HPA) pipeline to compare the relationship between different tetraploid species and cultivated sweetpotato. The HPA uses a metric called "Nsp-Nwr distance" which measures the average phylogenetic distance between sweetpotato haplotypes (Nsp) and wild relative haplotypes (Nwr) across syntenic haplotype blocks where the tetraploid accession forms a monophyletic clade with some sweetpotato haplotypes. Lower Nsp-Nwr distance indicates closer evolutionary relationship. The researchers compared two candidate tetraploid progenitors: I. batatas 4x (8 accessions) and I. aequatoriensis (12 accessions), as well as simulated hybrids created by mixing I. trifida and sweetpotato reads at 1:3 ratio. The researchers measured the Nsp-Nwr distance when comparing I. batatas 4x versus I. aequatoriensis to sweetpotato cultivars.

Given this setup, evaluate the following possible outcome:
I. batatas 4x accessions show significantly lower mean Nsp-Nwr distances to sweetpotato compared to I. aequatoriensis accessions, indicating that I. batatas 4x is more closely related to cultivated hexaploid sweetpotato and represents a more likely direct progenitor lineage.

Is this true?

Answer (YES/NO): YES